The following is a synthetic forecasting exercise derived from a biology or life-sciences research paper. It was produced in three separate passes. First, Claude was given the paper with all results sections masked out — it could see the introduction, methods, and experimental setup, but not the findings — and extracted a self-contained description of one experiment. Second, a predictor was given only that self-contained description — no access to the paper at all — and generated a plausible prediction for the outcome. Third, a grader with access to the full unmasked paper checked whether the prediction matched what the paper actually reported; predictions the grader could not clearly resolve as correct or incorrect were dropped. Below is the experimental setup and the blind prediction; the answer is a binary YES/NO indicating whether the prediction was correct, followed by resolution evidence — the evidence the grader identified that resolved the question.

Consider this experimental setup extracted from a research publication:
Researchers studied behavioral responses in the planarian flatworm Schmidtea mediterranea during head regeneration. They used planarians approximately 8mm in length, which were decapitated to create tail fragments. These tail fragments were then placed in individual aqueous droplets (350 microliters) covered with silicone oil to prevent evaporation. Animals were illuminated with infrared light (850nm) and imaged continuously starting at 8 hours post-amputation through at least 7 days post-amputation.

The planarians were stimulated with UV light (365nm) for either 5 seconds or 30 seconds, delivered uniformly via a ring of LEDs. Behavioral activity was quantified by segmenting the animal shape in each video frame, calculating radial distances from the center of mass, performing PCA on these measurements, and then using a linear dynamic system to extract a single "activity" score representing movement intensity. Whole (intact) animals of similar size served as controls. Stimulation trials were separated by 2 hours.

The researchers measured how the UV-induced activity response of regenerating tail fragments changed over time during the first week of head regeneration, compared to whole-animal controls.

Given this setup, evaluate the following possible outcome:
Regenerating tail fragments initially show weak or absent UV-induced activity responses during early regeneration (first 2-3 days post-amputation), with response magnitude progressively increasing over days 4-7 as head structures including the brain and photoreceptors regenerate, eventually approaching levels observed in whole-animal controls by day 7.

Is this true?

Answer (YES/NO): NO